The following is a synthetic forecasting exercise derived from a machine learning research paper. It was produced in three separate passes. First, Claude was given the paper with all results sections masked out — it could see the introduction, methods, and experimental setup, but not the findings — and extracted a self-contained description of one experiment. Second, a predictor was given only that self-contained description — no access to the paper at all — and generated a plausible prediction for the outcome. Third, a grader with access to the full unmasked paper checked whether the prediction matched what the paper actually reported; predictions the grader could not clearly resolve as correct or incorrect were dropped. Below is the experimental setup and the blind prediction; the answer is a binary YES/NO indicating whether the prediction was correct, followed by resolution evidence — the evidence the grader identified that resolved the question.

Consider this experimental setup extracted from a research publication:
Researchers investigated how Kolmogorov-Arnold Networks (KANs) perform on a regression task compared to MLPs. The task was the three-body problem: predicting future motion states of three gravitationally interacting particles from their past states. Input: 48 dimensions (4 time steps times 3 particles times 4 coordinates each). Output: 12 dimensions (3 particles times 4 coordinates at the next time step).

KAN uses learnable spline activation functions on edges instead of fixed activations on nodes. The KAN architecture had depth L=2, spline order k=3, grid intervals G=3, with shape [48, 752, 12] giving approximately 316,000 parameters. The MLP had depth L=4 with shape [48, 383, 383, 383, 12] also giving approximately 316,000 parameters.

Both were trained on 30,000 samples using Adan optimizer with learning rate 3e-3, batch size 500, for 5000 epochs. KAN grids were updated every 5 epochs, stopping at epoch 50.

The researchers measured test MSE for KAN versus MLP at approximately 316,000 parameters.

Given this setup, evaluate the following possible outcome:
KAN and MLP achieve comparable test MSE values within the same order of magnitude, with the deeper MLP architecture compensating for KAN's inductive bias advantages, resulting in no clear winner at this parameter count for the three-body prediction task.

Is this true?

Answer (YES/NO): NO